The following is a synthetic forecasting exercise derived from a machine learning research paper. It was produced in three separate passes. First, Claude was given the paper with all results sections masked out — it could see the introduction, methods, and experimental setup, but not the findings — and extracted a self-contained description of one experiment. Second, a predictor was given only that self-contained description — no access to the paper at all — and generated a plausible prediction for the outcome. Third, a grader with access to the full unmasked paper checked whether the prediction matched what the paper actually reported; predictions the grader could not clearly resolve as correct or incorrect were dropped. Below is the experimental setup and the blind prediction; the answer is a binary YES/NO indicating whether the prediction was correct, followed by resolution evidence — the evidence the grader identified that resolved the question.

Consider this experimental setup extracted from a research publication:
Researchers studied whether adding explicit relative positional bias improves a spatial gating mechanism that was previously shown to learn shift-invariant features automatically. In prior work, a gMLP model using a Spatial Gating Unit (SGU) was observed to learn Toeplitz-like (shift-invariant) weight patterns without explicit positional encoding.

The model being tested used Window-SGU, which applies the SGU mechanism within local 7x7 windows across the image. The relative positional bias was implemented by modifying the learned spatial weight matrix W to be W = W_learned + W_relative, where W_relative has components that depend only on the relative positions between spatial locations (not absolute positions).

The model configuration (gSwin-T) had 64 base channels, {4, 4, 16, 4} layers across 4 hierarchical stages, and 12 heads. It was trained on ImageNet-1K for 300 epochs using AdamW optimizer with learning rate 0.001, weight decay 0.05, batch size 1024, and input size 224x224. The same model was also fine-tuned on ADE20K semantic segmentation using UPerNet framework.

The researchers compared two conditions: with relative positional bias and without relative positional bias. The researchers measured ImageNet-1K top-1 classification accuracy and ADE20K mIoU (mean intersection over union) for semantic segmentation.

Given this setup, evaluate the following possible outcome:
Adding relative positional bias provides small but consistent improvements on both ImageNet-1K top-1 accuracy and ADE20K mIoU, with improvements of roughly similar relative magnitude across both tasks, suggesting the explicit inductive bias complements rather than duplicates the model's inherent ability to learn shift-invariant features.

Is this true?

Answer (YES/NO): NO